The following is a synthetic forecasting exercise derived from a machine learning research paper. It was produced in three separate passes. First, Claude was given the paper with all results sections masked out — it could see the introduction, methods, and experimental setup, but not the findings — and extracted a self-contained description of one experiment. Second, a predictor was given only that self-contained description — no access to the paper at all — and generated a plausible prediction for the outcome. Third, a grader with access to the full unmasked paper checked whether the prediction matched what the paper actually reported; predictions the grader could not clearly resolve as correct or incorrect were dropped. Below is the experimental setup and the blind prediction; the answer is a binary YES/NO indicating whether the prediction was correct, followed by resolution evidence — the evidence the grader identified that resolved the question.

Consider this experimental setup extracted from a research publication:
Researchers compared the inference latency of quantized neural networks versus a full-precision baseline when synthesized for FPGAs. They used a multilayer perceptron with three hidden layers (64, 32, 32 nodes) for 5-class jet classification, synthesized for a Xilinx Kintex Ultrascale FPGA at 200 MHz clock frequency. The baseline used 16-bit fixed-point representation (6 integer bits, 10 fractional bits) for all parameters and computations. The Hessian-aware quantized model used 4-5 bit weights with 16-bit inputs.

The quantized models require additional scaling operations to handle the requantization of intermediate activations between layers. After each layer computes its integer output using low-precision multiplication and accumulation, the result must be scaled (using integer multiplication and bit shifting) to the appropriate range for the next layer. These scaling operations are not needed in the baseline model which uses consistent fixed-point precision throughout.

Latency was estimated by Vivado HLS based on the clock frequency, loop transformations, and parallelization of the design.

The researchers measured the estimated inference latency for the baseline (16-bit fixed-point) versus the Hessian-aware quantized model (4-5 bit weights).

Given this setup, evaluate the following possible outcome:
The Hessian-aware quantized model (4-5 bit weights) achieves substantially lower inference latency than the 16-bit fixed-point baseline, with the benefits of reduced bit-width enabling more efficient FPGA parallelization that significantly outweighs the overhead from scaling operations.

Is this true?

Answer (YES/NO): NO